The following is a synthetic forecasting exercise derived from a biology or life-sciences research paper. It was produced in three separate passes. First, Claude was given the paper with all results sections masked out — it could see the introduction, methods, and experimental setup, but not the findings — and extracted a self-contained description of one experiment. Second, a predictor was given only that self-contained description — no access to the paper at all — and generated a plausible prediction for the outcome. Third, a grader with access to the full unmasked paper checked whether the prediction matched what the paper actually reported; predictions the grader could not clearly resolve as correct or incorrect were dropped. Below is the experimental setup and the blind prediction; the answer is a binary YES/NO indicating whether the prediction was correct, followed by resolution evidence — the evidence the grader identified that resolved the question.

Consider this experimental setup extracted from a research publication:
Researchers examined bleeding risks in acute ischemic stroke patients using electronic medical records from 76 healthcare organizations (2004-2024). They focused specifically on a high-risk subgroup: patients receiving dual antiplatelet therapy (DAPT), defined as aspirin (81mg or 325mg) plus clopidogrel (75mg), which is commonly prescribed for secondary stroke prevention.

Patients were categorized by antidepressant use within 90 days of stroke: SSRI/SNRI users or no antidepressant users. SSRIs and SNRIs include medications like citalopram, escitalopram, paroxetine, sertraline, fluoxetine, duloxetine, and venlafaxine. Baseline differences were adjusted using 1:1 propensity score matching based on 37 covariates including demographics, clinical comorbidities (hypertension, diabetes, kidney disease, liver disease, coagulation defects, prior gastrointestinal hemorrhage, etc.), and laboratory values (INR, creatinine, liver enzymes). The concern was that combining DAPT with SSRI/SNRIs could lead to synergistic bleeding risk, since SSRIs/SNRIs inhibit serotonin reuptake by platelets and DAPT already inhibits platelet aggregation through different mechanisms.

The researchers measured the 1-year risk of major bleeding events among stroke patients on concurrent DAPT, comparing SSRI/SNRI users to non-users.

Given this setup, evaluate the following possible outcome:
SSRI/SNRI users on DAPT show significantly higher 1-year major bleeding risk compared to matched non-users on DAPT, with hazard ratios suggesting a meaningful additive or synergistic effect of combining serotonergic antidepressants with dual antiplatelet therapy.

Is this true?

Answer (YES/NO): YES